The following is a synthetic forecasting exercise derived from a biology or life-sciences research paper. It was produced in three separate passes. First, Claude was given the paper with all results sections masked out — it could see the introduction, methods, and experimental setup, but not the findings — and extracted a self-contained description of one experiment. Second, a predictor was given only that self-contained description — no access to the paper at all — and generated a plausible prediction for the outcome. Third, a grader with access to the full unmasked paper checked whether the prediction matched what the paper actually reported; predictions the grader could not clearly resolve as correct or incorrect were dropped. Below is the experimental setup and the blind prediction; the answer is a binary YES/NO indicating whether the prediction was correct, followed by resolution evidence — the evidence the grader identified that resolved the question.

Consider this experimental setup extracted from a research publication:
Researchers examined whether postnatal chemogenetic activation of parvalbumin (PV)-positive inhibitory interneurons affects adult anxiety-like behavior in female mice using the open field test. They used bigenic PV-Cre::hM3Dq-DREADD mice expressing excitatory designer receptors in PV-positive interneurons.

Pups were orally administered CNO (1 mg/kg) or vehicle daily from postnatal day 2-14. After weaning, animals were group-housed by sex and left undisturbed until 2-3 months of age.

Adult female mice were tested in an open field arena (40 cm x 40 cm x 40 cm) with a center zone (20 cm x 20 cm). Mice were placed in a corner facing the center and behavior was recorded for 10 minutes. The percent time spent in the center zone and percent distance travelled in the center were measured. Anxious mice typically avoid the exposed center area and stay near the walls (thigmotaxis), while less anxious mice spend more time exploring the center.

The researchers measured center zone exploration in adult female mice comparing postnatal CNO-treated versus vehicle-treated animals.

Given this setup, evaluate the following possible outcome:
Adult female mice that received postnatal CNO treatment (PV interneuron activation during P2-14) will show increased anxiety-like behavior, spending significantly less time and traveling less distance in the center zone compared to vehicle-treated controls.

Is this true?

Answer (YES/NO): NO